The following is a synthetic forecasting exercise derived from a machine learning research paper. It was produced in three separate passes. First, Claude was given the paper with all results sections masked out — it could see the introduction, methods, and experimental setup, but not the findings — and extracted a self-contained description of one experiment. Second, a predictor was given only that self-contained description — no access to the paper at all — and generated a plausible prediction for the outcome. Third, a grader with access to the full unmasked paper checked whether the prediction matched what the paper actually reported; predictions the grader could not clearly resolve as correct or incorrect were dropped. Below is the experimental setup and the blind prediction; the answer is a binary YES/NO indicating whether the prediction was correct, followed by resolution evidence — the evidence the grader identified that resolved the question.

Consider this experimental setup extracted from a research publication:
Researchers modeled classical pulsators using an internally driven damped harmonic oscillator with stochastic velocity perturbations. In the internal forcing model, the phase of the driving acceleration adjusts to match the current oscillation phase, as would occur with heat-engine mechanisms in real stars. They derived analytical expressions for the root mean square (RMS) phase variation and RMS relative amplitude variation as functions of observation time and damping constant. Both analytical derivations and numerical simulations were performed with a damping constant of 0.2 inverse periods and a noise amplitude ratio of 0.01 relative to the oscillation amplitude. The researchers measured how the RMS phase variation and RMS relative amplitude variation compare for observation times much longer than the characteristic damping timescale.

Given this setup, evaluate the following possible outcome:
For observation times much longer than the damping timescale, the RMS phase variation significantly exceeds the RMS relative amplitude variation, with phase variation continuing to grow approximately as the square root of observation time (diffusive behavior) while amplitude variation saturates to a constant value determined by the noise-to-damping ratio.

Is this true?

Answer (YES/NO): YES